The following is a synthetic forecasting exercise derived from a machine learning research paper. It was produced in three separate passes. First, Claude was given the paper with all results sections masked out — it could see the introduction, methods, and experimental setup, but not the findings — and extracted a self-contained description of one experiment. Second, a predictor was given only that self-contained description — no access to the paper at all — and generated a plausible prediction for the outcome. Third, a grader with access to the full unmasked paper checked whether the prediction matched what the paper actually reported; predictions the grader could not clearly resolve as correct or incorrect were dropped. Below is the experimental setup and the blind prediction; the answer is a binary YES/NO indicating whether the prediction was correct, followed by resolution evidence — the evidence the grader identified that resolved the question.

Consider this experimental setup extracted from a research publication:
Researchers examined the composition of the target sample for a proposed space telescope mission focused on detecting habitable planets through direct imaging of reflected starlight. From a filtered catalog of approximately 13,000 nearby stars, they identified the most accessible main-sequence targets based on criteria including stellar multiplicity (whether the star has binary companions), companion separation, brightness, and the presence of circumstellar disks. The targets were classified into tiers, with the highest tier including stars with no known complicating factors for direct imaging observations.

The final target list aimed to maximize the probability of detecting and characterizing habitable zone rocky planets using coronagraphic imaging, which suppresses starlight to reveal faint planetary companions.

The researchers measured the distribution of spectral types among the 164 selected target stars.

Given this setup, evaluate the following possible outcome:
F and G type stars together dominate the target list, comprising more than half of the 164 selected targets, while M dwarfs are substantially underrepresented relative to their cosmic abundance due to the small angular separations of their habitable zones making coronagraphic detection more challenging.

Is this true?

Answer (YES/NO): YES